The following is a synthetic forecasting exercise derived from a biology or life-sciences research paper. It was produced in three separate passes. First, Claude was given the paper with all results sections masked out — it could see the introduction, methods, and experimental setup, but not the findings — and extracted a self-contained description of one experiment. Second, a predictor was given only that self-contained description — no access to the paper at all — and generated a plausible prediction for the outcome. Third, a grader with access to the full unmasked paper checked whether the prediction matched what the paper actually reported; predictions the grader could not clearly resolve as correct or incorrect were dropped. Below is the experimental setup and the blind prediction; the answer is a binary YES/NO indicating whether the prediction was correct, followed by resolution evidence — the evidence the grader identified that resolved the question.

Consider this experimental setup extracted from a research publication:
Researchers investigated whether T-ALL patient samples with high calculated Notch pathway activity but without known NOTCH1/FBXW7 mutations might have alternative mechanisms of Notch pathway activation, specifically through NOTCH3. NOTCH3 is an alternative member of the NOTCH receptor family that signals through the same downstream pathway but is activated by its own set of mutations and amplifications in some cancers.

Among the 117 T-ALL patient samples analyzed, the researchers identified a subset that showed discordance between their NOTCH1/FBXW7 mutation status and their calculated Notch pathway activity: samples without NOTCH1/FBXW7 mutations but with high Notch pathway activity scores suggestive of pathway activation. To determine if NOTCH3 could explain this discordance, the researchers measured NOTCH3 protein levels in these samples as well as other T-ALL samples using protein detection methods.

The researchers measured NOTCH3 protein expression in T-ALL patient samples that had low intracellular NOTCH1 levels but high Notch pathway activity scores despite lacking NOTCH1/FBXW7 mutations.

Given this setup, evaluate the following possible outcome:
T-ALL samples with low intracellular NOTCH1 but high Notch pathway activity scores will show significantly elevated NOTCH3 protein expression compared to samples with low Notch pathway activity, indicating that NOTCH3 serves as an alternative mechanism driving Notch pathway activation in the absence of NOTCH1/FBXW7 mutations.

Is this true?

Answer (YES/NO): NO